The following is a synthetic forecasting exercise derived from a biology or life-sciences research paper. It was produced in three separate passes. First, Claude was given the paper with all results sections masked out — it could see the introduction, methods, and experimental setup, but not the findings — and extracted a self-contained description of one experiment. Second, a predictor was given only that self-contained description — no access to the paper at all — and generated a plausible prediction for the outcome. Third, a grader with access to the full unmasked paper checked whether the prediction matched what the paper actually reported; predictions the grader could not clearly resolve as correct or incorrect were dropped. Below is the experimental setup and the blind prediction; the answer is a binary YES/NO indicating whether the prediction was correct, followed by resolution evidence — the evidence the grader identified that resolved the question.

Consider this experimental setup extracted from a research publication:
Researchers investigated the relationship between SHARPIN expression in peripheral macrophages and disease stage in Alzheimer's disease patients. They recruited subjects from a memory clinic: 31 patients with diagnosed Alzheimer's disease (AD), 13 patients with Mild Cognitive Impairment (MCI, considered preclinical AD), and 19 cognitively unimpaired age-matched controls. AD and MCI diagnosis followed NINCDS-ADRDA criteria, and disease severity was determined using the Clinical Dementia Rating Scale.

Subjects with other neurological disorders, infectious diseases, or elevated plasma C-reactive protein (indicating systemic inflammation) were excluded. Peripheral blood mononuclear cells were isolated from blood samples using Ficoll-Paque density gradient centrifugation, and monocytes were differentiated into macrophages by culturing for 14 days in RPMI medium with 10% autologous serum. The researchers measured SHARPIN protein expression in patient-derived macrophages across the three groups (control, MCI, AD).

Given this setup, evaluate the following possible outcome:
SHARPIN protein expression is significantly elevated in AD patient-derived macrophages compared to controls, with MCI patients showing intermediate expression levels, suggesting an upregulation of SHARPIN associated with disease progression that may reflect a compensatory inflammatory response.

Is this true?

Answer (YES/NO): NO